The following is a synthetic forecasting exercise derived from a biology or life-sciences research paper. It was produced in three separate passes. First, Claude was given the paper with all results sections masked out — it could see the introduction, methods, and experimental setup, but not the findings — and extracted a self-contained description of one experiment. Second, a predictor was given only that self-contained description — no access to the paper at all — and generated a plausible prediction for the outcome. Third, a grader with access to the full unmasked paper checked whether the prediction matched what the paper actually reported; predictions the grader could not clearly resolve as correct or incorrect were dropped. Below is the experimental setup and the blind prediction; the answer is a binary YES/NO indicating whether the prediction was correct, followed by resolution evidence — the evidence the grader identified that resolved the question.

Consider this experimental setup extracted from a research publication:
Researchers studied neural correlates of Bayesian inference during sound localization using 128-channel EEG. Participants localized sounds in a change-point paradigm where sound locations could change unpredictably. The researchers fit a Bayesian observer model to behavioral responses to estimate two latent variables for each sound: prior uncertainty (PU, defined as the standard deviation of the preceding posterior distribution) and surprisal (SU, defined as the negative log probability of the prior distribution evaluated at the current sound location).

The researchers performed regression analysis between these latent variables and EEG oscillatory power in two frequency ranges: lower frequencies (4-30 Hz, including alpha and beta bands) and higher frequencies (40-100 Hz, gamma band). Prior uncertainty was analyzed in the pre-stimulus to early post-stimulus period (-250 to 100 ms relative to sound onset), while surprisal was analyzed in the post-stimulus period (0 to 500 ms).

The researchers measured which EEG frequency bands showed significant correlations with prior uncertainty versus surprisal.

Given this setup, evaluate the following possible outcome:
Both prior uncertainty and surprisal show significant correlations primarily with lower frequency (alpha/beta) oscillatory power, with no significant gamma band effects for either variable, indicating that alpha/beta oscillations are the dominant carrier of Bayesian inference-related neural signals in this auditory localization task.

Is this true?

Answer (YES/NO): NO